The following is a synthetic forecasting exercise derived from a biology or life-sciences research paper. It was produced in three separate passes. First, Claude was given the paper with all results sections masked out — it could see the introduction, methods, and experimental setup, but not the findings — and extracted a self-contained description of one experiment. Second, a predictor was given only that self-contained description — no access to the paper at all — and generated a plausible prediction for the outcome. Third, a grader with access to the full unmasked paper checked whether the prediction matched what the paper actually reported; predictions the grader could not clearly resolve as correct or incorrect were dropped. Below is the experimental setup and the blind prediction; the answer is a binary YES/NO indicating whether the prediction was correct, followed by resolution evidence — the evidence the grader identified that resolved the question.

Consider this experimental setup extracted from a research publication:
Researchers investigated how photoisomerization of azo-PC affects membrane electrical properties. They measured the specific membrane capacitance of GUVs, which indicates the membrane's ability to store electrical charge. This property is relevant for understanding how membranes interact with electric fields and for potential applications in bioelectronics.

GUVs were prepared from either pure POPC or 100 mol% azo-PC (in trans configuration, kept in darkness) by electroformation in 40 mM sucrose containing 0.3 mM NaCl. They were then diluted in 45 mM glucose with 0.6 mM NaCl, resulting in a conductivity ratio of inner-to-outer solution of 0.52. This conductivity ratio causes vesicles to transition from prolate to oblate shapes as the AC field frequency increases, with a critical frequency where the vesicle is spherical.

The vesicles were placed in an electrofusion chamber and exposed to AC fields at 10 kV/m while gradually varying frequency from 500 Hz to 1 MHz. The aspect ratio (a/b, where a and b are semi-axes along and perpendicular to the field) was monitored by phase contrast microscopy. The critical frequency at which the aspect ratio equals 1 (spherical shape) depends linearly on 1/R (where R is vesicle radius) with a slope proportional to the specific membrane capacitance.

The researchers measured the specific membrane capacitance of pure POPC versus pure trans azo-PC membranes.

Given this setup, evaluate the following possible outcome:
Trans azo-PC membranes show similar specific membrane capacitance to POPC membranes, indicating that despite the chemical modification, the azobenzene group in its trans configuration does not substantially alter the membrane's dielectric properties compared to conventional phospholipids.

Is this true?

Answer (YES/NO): NO